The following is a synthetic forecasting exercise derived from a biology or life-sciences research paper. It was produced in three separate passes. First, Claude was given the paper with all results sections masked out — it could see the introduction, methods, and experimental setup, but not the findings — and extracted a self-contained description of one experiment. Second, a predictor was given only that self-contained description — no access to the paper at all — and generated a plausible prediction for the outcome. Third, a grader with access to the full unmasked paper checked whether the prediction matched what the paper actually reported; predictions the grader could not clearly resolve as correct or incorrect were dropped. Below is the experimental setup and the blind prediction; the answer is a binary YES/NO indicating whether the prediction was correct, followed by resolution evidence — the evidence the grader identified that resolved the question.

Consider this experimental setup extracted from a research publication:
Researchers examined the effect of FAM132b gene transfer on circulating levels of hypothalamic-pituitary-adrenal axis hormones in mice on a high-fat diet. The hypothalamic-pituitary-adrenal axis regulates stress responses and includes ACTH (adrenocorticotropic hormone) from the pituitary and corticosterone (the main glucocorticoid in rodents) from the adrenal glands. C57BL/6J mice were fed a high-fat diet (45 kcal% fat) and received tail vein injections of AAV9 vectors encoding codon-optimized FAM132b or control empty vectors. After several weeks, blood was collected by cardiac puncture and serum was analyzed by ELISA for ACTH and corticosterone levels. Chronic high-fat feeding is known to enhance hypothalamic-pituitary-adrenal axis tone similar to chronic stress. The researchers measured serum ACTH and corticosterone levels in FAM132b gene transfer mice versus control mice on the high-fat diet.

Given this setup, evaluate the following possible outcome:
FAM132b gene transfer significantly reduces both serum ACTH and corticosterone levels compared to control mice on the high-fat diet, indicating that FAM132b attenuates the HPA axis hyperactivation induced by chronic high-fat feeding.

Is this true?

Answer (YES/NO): YES